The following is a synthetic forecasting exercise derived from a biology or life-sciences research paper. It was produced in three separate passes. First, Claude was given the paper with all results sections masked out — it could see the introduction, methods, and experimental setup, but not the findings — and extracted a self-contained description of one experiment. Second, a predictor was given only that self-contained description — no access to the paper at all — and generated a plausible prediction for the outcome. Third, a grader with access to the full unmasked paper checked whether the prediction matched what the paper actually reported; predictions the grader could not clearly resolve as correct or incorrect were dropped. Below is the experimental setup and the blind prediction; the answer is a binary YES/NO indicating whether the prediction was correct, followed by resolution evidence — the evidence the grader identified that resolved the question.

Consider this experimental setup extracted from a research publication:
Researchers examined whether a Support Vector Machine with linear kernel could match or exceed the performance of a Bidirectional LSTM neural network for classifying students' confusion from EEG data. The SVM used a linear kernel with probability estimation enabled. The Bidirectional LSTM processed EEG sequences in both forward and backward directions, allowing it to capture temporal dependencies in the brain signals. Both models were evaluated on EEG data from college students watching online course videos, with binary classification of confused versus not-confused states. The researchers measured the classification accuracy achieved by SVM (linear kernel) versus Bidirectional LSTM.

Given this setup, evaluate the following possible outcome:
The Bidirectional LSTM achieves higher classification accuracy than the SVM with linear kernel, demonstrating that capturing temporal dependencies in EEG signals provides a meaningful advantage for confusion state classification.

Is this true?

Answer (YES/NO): YES